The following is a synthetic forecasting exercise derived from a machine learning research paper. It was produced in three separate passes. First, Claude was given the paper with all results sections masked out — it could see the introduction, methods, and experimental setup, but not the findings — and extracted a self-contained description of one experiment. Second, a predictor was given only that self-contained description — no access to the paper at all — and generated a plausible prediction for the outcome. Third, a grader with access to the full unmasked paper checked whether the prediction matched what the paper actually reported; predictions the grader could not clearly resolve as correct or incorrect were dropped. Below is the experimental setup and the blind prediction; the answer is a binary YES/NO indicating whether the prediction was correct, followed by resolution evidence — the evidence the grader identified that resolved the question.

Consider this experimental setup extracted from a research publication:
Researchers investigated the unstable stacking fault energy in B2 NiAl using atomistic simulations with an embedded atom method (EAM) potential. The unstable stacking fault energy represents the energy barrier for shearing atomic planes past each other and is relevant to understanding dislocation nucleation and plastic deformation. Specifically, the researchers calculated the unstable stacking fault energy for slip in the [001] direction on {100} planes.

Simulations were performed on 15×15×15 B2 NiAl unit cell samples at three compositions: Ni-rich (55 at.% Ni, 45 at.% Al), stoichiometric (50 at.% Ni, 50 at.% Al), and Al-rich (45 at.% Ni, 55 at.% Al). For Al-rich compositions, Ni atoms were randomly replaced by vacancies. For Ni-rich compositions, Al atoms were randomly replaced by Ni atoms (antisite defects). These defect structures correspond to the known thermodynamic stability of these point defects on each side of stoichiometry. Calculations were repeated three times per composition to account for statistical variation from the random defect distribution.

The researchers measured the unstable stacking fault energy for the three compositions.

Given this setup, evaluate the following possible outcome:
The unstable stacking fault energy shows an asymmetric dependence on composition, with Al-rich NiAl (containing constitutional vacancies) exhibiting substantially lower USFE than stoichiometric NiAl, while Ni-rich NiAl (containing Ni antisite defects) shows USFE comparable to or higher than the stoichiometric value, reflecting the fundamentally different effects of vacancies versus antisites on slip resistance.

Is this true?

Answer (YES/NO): YES